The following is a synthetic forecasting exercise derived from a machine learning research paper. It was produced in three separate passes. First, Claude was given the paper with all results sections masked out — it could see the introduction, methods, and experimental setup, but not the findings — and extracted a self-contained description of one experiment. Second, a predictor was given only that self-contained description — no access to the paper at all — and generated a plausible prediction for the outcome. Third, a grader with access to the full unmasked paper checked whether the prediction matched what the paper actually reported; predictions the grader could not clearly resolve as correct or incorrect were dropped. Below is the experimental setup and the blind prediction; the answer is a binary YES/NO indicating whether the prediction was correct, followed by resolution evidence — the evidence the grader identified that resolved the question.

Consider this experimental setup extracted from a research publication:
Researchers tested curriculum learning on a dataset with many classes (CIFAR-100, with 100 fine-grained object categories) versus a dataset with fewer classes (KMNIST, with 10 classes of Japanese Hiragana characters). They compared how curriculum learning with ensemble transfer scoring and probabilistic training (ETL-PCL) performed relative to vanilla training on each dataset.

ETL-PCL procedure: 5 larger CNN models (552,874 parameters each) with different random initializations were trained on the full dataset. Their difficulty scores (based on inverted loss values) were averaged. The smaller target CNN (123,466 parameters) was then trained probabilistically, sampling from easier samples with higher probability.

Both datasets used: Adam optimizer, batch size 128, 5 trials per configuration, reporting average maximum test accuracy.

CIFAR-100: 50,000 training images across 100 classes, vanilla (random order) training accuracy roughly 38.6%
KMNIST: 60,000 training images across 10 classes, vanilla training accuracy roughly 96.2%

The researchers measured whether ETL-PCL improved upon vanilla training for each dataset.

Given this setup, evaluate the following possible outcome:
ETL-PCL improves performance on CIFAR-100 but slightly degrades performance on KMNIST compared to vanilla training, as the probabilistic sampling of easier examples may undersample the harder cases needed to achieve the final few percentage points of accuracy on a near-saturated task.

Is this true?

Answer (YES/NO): NO